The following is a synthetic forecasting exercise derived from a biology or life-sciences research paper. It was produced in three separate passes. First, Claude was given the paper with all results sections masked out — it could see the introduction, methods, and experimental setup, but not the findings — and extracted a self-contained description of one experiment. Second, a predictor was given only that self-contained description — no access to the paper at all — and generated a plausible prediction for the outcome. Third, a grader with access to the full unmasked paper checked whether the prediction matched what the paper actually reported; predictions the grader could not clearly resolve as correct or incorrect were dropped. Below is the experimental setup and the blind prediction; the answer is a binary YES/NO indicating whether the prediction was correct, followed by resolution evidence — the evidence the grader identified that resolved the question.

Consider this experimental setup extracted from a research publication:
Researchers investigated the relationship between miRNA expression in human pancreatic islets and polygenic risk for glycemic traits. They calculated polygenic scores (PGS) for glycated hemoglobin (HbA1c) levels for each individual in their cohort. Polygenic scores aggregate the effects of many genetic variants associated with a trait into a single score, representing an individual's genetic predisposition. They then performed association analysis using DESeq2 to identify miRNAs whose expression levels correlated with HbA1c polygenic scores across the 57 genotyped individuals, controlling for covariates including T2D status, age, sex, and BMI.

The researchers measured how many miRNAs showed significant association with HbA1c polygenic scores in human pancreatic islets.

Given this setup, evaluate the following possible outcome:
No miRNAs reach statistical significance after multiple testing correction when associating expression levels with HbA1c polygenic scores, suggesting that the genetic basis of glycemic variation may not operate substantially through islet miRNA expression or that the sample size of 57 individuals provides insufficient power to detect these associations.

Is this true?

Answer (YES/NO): NO